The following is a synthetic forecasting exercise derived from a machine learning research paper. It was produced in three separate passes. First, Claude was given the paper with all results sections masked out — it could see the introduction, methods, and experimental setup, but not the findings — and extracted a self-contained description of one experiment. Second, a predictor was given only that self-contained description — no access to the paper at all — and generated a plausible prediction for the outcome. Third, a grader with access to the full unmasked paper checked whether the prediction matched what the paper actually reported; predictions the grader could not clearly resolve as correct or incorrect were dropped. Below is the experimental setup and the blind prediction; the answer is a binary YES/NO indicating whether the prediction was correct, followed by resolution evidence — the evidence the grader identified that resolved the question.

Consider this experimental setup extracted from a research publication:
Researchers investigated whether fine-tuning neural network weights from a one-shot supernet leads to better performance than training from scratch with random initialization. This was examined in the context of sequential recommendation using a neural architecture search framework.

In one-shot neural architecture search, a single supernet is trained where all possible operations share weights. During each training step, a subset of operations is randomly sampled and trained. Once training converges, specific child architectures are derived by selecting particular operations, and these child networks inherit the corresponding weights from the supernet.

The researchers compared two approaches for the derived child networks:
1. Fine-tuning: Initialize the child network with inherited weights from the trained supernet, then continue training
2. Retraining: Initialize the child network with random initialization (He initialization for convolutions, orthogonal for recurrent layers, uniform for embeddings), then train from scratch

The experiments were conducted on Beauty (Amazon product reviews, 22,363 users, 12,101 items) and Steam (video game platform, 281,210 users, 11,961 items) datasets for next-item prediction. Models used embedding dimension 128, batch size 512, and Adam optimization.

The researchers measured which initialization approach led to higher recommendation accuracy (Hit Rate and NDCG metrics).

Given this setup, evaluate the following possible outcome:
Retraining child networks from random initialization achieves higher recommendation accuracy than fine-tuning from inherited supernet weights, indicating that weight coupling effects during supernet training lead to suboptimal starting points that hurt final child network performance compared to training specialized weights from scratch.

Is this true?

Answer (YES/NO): NO